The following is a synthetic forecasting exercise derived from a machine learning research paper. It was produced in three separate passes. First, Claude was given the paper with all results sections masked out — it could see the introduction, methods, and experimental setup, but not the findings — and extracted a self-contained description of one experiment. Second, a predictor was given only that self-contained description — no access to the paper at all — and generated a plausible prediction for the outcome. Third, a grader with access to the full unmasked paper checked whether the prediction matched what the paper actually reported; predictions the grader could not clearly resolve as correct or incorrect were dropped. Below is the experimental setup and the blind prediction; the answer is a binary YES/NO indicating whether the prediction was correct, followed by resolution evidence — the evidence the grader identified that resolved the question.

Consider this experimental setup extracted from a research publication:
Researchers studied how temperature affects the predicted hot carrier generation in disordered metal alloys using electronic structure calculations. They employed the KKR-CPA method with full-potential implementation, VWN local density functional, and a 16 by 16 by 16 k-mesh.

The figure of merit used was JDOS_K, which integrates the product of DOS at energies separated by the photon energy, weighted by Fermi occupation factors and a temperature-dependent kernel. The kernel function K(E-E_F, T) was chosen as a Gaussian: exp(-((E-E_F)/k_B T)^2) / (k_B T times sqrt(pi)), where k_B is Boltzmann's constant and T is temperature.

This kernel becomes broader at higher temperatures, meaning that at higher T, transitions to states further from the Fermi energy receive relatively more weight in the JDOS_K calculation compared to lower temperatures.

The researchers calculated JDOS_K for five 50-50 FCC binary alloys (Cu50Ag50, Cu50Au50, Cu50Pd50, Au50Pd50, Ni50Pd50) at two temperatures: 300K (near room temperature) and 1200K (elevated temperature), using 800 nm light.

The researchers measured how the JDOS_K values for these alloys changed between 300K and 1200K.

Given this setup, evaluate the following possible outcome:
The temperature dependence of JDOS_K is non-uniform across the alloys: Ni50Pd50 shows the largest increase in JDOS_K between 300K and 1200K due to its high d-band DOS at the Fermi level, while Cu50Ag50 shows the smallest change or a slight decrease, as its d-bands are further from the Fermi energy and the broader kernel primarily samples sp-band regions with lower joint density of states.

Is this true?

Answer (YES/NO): NO